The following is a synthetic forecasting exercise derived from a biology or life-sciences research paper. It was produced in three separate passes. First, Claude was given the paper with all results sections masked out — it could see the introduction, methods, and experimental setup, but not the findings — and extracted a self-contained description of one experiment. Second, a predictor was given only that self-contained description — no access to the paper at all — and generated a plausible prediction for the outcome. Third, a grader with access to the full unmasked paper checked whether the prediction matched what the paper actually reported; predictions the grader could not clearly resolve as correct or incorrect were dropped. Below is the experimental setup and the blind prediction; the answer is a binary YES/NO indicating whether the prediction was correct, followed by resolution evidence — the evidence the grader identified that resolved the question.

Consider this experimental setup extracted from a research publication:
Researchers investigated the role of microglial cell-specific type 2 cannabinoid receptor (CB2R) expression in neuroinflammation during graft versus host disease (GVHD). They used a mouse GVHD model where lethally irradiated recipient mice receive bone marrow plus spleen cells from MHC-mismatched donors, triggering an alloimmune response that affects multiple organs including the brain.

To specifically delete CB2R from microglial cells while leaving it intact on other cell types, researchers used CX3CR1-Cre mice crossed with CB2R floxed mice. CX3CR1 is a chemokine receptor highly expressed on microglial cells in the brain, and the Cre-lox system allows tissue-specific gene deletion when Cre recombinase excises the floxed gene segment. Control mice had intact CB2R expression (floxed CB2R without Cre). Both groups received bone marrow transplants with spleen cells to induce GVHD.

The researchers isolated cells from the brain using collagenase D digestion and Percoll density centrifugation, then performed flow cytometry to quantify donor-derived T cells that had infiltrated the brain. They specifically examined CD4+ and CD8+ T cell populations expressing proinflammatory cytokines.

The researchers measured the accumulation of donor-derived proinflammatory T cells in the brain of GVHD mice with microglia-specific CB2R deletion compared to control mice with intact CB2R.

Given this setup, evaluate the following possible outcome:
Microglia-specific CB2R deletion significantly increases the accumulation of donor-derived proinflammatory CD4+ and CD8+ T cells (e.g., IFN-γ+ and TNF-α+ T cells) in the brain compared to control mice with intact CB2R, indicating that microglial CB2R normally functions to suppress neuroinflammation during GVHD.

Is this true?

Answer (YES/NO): NO